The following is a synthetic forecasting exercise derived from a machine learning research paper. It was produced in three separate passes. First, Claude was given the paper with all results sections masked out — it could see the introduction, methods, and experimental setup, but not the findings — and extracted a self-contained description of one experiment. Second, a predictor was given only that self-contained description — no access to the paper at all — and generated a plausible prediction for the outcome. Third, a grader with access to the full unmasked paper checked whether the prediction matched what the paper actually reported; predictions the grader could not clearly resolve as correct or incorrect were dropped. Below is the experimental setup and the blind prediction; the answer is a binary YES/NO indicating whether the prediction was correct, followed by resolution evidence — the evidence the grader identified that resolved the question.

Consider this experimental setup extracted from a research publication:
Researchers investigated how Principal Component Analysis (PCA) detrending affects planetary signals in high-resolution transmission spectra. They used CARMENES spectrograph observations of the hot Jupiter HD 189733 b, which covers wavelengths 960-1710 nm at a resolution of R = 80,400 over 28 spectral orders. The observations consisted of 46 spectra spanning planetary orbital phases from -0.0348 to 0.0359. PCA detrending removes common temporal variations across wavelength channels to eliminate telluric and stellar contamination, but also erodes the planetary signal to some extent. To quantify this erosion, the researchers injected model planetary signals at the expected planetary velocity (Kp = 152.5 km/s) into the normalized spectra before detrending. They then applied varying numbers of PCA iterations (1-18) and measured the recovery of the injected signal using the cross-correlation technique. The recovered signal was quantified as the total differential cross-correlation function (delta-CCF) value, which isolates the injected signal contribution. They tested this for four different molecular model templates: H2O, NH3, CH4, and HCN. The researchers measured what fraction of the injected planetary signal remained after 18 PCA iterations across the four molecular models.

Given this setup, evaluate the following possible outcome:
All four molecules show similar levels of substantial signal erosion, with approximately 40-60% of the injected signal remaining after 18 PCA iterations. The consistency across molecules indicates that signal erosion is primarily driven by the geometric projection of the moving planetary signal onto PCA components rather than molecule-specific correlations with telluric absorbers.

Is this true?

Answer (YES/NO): NO